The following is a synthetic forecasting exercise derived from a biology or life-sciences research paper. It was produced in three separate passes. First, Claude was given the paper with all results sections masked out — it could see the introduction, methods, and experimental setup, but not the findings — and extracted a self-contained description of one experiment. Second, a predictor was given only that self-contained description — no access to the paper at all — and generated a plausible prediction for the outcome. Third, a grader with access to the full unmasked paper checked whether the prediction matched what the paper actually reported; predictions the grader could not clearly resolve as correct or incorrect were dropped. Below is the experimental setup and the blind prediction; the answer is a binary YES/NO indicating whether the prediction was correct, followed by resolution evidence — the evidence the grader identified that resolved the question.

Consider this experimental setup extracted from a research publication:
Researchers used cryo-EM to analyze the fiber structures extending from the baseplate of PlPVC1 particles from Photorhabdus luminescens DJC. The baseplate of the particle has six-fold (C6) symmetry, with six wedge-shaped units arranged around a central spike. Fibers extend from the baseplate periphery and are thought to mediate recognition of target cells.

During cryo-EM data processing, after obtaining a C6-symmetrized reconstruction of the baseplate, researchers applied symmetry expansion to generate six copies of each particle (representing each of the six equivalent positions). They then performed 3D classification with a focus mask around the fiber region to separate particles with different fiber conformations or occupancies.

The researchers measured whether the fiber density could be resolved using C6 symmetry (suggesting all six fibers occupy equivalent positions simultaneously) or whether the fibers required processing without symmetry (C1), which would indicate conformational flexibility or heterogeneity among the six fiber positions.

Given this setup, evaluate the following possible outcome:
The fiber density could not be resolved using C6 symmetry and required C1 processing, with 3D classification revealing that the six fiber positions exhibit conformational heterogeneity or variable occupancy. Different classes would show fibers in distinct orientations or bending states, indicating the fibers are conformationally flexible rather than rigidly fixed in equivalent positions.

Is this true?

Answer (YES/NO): YES